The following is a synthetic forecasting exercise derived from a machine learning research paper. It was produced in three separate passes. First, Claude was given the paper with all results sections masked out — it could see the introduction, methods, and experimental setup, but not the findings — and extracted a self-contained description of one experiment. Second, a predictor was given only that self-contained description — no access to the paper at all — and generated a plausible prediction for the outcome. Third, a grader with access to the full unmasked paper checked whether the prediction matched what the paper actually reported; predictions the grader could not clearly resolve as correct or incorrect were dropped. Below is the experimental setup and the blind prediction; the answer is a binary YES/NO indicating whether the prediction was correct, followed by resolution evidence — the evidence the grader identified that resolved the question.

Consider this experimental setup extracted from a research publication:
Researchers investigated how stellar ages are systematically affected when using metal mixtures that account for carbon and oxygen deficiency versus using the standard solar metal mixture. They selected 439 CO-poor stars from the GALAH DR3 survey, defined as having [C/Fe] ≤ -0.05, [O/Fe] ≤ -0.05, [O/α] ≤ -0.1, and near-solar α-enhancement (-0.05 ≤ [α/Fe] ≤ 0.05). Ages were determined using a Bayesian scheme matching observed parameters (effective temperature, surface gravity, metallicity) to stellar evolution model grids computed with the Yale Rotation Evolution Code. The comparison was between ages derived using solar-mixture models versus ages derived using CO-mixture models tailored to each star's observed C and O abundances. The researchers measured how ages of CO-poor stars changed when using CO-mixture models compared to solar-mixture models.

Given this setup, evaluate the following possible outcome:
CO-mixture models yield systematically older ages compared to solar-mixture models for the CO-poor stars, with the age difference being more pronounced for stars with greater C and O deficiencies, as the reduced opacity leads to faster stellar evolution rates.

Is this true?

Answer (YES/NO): YES